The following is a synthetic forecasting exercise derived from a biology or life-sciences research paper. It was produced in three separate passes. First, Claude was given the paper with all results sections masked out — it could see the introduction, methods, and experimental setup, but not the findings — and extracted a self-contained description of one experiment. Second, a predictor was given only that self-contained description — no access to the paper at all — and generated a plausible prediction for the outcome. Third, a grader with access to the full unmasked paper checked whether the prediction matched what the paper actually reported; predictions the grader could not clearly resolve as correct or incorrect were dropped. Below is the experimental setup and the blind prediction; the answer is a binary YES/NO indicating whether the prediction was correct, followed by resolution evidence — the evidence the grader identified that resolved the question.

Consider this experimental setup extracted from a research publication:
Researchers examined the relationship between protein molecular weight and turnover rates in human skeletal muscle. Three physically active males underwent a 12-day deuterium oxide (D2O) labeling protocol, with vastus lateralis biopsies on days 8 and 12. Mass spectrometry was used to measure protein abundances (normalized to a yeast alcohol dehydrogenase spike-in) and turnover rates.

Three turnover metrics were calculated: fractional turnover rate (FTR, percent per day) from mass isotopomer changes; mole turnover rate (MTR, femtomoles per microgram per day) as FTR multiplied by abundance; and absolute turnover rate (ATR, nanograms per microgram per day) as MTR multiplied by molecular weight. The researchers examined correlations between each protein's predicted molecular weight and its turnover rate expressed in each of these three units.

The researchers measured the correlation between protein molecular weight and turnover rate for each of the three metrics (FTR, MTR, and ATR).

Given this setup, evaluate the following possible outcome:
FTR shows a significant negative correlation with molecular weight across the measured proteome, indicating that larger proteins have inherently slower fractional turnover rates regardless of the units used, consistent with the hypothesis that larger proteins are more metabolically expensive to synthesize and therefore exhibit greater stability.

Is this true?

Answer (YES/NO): NO